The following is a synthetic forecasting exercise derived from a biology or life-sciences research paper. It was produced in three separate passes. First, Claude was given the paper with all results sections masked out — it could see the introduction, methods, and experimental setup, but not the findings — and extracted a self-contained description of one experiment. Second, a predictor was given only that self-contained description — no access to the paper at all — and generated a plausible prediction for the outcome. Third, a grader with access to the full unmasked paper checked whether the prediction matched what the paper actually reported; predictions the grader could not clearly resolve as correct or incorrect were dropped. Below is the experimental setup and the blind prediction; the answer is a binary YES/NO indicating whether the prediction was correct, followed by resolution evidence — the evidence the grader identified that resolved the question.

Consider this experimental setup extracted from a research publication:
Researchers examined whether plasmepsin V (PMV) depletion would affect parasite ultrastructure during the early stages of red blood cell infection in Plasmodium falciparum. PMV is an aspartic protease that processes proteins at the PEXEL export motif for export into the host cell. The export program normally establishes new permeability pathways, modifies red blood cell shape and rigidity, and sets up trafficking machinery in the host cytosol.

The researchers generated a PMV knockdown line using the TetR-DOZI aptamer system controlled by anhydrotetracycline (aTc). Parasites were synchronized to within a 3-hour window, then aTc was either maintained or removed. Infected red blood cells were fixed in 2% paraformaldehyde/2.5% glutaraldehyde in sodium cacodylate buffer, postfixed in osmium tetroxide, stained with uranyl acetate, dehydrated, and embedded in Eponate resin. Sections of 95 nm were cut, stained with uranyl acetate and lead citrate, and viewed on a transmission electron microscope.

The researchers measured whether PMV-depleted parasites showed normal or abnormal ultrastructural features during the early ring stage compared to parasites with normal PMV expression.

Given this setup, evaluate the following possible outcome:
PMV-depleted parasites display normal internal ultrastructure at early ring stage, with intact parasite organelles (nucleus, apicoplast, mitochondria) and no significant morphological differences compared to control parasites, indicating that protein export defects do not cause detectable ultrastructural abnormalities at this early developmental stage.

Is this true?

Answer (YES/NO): NO